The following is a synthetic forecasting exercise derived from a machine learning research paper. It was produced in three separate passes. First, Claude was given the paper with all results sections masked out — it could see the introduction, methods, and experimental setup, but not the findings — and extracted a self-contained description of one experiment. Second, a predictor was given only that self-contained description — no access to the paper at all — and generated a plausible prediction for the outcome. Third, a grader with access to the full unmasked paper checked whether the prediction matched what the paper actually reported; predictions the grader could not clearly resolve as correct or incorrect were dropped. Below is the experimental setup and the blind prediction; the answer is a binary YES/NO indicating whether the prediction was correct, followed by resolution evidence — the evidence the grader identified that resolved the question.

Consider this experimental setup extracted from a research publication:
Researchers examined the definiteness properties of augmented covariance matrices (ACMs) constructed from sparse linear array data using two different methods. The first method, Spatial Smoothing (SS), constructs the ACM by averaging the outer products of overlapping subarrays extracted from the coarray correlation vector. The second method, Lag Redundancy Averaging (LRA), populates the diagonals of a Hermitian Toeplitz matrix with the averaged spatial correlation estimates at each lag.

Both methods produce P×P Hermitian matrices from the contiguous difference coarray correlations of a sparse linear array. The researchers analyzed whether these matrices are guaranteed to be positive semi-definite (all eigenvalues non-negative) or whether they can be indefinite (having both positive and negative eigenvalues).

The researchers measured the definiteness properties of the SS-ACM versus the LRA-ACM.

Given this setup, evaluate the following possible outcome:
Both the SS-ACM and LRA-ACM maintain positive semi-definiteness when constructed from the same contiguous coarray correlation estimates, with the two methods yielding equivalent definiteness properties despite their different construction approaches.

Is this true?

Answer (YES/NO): NO